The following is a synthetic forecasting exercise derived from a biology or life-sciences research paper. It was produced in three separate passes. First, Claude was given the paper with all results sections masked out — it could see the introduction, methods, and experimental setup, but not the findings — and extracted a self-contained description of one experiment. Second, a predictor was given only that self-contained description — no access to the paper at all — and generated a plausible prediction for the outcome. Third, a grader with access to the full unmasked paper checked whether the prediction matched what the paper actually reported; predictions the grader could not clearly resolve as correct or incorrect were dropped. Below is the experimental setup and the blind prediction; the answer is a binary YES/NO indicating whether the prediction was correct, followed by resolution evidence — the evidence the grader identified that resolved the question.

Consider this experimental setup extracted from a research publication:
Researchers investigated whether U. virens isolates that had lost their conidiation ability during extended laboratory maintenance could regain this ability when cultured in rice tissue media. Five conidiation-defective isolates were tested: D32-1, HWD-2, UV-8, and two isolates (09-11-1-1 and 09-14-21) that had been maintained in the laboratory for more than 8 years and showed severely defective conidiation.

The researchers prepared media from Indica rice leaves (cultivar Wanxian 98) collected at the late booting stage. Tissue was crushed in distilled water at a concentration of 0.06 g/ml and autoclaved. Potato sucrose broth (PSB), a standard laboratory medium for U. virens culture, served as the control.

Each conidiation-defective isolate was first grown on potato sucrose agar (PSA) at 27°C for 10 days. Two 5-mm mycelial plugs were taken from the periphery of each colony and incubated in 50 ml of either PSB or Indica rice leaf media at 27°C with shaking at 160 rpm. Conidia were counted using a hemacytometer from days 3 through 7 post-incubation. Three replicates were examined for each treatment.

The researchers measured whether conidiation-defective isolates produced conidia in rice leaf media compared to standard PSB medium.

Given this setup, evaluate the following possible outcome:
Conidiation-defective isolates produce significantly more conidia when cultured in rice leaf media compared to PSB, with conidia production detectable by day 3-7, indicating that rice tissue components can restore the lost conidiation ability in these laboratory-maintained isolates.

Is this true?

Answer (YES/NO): YES